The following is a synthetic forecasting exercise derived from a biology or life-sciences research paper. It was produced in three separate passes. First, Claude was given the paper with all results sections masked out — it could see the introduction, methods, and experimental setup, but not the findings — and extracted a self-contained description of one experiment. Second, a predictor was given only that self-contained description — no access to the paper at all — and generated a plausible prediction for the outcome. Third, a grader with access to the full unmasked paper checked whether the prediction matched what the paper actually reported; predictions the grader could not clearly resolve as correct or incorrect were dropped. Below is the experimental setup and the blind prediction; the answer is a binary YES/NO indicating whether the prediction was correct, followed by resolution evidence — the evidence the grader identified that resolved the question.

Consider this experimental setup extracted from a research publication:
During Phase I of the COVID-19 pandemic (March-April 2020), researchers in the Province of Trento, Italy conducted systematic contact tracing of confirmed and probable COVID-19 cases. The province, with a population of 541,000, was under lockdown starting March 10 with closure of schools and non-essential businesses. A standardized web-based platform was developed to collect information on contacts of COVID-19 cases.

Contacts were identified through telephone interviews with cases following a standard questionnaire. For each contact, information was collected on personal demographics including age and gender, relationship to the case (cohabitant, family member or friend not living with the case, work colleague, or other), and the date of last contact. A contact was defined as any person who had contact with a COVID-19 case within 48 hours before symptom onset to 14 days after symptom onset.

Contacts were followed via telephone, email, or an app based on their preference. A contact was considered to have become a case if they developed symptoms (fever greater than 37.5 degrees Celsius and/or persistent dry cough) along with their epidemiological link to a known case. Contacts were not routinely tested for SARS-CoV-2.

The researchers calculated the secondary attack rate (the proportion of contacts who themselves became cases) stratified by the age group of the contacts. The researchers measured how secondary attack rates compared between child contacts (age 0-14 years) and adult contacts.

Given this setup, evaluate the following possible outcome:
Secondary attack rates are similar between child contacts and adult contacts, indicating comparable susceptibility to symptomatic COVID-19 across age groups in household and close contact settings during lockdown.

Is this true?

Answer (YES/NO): NO